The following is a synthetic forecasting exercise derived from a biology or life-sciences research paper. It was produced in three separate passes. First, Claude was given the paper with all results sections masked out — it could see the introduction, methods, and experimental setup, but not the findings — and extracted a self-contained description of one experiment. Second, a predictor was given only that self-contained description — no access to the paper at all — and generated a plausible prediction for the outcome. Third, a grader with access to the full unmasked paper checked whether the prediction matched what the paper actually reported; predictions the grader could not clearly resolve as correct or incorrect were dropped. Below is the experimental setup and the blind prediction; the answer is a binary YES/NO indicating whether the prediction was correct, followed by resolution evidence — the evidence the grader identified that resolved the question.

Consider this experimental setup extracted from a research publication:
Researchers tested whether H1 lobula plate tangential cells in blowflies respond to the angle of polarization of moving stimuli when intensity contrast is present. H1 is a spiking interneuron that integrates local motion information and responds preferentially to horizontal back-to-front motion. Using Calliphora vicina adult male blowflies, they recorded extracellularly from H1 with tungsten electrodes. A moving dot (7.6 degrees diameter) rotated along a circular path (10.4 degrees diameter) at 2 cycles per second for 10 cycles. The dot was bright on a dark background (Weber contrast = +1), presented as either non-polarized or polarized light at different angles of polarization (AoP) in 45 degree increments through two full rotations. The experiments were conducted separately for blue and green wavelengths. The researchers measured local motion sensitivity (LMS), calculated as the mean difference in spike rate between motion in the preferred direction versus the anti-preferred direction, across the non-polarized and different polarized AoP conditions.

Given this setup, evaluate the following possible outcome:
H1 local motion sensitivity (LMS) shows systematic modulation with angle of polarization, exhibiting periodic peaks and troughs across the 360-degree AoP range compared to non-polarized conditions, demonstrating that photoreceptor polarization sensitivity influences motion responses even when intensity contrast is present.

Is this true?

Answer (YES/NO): NO